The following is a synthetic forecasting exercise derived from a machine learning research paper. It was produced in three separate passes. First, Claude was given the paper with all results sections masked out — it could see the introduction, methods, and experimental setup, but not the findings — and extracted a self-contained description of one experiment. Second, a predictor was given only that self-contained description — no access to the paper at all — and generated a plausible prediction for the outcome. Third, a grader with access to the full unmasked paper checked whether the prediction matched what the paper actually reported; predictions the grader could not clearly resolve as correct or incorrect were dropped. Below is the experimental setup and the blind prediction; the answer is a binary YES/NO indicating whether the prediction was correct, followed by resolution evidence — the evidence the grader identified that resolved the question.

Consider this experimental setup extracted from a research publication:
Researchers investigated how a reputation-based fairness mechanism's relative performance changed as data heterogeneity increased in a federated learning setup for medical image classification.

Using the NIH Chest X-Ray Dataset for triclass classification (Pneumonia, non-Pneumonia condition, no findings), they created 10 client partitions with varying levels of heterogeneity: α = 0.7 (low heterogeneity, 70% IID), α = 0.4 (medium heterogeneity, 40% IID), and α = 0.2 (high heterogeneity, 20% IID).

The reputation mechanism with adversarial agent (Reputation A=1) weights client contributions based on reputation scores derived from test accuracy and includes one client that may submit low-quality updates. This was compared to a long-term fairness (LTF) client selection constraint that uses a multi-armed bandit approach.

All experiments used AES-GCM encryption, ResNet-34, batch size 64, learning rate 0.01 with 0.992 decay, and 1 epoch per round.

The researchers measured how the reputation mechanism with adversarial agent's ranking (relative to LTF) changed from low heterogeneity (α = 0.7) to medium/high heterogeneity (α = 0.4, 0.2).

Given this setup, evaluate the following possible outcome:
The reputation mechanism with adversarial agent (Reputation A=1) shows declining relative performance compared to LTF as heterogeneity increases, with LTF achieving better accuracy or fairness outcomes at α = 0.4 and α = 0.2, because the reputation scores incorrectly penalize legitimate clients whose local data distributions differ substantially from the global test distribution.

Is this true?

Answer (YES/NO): NO